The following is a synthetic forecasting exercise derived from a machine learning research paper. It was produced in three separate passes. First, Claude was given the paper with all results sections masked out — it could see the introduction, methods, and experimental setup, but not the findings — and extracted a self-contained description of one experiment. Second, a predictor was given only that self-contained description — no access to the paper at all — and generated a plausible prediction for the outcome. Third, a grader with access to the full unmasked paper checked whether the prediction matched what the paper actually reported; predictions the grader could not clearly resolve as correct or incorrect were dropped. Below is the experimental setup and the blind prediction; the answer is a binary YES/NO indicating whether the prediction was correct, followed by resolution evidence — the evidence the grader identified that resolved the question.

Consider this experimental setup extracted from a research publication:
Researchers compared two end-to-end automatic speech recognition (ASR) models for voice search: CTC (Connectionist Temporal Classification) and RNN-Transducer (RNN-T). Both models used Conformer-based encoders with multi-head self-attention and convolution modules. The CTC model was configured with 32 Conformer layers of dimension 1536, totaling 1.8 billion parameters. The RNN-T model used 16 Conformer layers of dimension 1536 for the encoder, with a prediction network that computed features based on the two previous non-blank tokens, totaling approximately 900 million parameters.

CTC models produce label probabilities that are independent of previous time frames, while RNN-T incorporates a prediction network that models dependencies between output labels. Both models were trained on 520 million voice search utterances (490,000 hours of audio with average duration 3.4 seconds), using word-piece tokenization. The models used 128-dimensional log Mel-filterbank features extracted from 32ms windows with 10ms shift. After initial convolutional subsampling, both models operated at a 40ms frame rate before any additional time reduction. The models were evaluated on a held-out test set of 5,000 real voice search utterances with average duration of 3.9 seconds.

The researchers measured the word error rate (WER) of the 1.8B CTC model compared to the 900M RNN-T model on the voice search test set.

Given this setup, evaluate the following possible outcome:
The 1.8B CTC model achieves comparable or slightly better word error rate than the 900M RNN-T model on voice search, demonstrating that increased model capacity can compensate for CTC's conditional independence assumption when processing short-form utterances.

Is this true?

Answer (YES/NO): NO